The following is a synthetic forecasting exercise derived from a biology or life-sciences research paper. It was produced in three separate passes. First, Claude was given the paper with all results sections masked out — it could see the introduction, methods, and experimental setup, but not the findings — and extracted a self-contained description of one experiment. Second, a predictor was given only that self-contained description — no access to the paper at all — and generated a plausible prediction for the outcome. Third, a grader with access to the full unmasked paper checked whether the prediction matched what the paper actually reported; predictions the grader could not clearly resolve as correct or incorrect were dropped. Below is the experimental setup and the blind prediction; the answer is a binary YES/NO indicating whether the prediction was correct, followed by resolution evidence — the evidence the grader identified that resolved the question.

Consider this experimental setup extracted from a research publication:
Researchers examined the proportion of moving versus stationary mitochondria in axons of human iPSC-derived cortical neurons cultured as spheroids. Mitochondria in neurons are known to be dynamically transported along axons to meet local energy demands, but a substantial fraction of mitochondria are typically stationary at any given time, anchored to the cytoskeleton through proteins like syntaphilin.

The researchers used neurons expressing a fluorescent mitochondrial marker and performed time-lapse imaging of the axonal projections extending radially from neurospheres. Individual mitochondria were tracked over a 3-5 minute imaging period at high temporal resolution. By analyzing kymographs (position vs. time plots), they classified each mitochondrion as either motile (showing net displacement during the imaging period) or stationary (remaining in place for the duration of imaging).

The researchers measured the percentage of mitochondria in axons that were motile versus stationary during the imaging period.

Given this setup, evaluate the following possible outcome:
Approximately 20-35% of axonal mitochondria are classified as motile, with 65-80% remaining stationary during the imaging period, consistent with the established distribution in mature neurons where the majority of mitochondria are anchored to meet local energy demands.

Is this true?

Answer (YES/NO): NO